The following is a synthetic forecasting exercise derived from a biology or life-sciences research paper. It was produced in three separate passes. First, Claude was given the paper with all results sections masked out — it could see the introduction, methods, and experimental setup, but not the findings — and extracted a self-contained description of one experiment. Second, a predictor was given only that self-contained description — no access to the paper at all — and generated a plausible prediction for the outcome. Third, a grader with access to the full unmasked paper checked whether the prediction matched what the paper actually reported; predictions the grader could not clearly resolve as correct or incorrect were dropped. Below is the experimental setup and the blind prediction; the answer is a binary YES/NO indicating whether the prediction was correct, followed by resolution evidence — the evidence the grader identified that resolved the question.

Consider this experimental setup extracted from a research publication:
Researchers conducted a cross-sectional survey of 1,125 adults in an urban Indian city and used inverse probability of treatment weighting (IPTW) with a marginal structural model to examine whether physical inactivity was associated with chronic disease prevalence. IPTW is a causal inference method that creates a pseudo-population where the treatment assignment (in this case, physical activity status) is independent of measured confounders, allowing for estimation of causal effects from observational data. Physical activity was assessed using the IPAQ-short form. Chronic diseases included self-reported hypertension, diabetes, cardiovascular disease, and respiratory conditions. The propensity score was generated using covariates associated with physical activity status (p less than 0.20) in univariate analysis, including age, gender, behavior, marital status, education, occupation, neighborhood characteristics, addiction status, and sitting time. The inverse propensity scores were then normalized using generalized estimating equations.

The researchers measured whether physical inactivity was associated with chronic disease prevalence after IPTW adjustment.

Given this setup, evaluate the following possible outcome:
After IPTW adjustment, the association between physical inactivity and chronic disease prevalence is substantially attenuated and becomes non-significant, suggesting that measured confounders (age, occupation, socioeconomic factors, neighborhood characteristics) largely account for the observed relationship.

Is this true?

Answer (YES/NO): NO